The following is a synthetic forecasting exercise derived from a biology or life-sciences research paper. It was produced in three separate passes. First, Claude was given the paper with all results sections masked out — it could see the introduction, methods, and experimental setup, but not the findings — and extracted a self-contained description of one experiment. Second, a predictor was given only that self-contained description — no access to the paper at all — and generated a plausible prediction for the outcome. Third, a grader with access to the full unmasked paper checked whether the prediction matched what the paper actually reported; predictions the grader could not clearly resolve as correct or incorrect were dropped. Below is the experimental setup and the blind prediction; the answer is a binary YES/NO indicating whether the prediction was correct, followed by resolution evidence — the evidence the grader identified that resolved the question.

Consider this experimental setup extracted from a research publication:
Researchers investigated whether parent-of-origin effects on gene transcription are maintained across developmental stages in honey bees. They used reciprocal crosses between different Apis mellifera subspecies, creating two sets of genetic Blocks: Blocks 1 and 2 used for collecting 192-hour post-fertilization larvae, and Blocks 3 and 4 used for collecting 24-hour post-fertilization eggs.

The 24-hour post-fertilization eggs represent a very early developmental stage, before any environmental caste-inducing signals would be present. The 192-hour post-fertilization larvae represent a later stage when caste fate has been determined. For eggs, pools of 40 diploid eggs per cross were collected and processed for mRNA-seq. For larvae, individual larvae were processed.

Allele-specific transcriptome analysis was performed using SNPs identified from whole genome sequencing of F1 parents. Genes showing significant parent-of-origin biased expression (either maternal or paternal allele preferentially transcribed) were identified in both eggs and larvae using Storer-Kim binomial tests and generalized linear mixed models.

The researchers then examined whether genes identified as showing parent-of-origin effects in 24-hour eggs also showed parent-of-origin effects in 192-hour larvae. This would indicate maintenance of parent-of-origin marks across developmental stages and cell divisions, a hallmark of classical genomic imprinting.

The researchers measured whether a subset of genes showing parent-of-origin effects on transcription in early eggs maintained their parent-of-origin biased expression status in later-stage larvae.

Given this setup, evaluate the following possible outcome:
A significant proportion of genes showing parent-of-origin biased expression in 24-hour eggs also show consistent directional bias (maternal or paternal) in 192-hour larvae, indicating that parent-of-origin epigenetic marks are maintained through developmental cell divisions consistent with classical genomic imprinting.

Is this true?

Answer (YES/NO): NO